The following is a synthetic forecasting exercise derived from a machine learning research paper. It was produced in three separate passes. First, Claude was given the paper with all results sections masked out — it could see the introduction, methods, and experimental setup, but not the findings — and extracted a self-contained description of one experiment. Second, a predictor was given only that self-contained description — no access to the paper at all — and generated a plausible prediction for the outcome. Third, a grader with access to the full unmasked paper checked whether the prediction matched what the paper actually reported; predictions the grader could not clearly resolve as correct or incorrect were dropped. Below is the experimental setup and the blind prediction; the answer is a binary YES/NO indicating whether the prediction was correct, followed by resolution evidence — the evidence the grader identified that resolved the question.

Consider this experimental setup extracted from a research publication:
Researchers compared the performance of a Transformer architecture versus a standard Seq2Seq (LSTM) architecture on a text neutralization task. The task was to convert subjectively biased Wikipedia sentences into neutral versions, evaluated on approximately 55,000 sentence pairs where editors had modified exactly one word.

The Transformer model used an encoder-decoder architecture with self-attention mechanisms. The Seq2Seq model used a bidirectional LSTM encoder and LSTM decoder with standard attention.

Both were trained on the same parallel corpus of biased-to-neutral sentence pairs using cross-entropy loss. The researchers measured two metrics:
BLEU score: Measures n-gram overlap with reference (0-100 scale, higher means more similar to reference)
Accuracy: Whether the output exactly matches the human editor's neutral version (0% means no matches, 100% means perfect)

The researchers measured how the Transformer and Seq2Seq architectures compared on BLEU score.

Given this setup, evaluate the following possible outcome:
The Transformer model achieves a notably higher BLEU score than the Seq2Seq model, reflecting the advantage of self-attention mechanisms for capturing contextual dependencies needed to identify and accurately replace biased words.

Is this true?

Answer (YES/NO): NO